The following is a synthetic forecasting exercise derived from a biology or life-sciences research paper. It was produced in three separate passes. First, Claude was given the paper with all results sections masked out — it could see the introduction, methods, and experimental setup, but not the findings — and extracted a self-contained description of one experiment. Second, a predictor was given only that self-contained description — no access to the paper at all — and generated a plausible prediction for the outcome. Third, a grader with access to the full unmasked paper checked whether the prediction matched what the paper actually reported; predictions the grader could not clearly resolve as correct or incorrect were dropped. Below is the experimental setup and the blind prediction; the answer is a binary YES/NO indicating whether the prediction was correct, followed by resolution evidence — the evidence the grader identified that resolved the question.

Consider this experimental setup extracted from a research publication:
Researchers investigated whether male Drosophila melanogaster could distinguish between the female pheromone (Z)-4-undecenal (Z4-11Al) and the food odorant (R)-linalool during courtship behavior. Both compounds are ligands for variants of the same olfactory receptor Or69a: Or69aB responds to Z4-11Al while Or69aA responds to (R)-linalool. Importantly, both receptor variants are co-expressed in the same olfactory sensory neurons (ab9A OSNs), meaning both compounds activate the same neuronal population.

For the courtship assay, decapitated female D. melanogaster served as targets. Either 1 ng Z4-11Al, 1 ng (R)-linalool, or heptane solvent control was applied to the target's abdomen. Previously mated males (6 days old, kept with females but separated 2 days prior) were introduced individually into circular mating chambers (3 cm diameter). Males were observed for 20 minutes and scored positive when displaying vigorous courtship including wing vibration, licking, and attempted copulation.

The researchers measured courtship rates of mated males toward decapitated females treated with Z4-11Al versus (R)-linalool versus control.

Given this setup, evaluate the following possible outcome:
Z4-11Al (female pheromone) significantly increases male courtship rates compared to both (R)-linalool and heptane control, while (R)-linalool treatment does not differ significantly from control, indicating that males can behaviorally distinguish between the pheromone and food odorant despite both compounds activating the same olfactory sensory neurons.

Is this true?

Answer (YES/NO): YES